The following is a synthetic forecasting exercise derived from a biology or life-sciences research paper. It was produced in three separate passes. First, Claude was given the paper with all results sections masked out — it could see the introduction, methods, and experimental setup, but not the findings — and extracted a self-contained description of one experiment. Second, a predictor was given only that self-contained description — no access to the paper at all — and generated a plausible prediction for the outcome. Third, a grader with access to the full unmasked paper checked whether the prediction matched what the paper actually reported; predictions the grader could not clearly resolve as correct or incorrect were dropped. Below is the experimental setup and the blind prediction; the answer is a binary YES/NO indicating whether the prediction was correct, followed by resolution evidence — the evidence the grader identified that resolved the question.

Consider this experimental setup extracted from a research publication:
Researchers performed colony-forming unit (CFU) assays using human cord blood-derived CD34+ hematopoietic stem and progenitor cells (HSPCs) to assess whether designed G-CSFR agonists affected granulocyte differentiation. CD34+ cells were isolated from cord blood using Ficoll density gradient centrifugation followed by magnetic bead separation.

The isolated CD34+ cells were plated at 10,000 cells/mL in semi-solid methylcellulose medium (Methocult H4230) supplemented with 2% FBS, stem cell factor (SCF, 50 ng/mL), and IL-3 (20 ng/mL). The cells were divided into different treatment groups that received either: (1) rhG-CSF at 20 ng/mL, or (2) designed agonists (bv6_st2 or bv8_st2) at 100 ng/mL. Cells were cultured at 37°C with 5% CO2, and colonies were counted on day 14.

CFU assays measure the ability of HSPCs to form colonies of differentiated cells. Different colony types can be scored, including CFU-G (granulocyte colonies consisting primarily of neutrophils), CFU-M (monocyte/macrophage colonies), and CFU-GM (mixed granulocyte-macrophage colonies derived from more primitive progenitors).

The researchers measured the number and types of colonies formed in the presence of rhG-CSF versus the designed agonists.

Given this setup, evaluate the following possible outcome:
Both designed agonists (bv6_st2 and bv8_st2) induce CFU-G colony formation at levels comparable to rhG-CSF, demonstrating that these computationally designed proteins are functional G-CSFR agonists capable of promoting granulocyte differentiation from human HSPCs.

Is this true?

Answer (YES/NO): NO